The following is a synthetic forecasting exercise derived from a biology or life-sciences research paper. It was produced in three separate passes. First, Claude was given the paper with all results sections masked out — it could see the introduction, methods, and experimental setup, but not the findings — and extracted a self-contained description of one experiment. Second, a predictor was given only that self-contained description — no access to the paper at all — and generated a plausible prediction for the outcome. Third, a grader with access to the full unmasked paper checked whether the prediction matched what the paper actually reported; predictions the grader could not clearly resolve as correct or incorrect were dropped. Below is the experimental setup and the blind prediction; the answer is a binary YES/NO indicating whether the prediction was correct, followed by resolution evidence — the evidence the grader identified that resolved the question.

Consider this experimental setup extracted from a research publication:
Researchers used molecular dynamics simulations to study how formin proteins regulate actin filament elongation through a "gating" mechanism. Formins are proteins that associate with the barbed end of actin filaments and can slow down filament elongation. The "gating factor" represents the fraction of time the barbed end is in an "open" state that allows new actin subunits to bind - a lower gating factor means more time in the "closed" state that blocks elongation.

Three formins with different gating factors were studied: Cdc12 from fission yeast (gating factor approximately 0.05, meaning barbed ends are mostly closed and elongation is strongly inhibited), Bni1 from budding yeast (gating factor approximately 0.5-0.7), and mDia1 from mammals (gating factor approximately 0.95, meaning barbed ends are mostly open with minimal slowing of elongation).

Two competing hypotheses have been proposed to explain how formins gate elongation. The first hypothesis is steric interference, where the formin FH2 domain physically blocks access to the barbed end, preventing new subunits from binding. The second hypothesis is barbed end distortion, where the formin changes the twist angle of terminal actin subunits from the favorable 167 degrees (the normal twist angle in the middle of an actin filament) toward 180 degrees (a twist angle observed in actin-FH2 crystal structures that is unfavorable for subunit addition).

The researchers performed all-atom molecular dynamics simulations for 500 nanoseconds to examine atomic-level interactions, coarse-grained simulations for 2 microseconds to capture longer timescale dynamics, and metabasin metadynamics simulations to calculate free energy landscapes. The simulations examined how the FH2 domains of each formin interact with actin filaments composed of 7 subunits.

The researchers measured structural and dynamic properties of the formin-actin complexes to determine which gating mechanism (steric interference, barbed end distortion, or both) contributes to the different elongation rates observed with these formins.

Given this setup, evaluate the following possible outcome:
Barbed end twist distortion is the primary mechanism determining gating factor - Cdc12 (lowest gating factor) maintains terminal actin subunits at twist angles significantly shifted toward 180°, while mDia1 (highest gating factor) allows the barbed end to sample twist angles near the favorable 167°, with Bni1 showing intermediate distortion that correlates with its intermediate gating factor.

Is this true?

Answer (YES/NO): NO